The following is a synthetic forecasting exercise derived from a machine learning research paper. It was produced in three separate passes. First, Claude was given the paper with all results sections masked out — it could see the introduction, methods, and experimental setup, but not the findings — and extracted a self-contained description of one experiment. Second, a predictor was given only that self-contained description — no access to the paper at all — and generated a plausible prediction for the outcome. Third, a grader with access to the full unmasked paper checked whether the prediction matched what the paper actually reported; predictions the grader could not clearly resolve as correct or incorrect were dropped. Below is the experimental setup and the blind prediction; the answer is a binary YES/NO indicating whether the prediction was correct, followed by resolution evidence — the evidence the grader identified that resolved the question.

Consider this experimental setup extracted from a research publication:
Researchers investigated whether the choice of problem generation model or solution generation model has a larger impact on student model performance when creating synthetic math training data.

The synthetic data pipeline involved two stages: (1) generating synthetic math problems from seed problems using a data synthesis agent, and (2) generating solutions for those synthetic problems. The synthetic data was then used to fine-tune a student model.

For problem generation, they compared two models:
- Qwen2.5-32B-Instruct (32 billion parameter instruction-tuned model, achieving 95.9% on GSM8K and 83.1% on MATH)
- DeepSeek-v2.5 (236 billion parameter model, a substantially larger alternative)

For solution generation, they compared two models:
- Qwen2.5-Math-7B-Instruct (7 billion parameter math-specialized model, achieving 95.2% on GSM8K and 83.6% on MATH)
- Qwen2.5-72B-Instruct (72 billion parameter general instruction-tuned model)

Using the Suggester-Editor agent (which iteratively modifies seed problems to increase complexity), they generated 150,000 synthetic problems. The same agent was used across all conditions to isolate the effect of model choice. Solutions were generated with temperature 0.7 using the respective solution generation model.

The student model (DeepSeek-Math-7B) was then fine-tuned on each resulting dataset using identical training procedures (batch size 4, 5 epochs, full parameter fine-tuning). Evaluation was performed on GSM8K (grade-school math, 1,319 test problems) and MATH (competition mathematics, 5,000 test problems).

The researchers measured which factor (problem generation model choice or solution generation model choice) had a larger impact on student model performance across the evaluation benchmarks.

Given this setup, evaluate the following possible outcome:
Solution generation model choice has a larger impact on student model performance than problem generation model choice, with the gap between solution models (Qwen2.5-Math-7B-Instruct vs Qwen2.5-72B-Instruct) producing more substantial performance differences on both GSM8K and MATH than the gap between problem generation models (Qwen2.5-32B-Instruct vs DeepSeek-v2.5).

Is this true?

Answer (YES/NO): YES